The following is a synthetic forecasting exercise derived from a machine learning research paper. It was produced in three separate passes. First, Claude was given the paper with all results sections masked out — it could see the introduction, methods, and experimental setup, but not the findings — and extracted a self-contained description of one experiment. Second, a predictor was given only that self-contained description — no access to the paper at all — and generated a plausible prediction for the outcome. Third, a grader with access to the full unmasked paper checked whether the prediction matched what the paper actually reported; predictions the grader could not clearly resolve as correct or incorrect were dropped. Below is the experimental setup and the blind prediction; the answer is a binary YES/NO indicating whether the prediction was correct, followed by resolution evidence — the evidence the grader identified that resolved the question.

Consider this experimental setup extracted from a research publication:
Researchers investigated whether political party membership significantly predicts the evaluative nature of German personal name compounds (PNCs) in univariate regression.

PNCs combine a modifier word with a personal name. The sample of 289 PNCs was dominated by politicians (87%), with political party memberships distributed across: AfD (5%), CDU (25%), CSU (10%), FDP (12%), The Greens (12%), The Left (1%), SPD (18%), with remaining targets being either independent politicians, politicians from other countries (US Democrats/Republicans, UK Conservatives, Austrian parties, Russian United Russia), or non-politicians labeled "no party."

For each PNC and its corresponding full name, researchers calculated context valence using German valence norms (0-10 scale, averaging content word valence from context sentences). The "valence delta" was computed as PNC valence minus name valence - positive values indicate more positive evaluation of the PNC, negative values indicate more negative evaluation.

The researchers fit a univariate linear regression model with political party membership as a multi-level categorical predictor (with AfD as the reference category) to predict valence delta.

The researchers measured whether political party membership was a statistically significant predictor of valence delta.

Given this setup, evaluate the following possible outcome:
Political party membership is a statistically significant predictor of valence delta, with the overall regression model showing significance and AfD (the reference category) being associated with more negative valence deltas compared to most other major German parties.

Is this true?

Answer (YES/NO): YES